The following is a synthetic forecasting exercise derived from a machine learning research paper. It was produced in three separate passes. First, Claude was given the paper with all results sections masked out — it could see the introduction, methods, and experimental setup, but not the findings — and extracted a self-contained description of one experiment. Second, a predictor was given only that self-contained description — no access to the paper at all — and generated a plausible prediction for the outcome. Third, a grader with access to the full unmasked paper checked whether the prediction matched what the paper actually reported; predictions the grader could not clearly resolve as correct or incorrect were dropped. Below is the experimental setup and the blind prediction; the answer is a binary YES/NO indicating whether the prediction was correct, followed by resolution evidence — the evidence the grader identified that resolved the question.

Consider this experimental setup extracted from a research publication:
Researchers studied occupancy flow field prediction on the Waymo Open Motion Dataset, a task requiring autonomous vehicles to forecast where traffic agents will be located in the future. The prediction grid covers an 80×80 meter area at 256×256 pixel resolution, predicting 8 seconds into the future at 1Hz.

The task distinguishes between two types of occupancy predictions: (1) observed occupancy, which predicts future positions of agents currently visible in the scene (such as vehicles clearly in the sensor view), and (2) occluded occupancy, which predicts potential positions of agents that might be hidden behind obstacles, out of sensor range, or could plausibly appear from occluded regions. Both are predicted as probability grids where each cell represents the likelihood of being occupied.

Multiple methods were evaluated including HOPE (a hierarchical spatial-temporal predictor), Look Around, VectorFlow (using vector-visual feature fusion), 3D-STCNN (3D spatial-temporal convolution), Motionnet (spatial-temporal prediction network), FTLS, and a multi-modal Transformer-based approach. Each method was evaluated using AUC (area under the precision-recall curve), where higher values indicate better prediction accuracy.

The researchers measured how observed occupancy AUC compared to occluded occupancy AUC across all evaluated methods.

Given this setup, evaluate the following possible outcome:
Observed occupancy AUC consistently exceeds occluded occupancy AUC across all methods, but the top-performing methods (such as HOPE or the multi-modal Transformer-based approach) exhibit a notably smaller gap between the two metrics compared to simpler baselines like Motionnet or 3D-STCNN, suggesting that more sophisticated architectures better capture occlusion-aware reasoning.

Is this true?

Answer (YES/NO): NO